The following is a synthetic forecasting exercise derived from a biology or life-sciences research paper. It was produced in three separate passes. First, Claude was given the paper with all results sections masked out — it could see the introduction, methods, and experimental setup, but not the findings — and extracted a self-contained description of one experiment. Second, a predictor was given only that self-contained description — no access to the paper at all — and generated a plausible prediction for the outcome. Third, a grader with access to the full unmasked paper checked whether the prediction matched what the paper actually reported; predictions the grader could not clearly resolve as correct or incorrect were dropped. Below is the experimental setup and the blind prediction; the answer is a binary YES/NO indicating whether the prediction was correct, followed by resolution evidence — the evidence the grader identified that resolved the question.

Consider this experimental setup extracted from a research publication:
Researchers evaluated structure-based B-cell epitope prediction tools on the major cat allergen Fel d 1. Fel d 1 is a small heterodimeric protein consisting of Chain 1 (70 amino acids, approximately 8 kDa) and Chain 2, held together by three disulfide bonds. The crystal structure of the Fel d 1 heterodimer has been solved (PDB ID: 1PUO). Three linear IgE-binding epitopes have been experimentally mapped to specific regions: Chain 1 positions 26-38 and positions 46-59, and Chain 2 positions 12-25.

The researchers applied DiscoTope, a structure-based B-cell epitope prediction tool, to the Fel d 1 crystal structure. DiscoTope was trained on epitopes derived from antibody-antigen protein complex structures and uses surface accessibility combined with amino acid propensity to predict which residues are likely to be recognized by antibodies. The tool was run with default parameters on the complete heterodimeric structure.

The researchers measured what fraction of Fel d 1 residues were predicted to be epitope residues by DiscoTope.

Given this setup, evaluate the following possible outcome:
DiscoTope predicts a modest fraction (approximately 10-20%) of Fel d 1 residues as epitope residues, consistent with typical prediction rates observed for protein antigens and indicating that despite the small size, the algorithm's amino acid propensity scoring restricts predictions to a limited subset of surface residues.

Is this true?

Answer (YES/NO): NO